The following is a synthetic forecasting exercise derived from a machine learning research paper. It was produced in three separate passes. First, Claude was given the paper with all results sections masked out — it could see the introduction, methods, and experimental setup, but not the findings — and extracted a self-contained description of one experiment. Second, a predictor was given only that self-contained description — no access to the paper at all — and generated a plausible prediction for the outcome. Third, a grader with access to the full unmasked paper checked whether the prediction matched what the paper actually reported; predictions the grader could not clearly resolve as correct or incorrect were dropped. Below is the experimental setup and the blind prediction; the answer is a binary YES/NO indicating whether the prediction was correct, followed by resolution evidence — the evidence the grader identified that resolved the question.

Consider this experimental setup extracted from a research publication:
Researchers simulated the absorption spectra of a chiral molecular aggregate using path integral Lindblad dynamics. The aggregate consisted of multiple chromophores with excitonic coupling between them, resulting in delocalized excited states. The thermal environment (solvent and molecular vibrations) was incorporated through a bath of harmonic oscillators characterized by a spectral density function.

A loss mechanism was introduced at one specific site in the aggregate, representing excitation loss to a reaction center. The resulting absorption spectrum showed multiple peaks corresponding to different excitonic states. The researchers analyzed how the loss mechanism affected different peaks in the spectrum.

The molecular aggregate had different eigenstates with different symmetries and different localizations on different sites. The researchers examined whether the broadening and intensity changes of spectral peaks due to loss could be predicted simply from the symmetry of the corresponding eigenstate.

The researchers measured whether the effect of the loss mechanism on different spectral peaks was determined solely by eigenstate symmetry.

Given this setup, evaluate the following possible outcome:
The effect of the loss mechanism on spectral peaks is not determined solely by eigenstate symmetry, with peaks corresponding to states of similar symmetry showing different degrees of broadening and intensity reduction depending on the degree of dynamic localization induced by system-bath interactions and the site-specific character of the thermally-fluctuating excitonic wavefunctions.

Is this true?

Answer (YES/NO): YES